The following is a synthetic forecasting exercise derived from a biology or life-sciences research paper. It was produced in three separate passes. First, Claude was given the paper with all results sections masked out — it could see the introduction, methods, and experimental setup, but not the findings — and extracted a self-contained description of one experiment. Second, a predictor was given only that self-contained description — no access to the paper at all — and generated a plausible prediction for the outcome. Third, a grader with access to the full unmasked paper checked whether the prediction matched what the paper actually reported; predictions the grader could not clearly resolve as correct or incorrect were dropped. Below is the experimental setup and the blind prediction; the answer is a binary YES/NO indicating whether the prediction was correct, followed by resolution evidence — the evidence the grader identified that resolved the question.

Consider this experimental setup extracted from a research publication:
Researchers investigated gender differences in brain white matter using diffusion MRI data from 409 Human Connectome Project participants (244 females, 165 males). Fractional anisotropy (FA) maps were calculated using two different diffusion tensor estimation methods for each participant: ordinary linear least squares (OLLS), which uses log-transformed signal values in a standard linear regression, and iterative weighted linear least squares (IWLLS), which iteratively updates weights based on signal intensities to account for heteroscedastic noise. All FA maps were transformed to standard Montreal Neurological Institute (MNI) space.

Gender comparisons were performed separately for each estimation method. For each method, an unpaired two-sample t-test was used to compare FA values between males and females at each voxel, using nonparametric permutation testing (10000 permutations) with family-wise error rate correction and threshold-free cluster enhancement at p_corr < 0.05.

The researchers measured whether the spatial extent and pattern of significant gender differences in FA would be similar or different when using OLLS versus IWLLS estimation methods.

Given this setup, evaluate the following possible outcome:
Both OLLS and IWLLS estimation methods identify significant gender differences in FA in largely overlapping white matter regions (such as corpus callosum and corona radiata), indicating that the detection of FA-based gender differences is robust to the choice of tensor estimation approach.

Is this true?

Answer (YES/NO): NO